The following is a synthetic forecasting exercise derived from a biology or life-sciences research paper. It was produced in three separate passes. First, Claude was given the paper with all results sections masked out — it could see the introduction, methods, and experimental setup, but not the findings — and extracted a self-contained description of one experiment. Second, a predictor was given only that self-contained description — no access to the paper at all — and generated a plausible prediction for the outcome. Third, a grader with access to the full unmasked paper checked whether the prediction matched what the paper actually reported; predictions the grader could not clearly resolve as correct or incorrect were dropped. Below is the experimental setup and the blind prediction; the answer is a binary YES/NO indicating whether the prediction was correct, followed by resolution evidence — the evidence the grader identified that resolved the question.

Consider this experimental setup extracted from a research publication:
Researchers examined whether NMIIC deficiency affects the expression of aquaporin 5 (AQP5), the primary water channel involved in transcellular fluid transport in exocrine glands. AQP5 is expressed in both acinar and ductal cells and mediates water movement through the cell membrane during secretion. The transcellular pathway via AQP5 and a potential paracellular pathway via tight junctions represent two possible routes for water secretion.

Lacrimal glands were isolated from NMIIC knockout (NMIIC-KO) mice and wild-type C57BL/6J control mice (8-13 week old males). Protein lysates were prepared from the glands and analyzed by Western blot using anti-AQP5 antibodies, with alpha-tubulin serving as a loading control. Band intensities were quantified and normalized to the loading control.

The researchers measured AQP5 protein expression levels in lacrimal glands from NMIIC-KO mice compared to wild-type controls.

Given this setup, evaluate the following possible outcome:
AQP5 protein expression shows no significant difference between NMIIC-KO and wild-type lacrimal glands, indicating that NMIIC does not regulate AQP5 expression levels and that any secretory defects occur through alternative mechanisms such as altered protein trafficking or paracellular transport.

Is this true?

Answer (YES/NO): YES